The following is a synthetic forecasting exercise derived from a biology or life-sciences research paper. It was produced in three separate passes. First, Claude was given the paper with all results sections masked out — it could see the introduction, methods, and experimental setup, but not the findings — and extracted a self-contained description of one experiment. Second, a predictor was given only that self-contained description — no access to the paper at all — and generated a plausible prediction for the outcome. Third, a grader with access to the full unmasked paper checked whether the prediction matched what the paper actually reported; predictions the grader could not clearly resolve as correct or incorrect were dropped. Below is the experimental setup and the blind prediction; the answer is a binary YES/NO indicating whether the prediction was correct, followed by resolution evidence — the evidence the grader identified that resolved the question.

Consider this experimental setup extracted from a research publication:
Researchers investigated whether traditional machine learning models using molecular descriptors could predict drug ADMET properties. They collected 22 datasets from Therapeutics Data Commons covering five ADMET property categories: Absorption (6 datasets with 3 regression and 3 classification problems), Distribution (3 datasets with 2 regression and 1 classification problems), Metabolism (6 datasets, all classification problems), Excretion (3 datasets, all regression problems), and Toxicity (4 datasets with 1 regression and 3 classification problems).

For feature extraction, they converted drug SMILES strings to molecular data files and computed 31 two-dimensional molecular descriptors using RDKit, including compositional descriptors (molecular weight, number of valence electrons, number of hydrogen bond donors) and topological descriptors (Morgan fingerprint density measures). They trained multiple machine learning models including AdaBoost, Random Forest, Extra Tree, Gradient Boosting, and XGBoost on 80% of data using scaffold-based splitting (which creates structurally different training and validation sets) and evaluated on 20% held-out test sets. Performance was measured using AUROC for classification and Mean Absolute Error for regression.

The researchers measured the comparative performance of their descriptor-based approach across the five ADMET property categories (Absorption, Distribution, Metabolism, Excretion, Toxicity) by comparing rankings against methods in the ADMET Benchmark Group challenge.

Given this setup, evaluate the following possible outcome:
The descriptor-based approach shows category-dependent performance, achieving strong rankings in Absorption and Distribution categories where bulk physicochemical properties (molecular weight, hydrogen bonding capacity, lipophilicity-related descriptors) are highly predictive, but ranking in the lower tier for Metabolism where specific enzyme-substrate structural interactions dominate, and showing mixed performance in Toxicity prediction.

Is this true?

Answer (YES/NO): NO